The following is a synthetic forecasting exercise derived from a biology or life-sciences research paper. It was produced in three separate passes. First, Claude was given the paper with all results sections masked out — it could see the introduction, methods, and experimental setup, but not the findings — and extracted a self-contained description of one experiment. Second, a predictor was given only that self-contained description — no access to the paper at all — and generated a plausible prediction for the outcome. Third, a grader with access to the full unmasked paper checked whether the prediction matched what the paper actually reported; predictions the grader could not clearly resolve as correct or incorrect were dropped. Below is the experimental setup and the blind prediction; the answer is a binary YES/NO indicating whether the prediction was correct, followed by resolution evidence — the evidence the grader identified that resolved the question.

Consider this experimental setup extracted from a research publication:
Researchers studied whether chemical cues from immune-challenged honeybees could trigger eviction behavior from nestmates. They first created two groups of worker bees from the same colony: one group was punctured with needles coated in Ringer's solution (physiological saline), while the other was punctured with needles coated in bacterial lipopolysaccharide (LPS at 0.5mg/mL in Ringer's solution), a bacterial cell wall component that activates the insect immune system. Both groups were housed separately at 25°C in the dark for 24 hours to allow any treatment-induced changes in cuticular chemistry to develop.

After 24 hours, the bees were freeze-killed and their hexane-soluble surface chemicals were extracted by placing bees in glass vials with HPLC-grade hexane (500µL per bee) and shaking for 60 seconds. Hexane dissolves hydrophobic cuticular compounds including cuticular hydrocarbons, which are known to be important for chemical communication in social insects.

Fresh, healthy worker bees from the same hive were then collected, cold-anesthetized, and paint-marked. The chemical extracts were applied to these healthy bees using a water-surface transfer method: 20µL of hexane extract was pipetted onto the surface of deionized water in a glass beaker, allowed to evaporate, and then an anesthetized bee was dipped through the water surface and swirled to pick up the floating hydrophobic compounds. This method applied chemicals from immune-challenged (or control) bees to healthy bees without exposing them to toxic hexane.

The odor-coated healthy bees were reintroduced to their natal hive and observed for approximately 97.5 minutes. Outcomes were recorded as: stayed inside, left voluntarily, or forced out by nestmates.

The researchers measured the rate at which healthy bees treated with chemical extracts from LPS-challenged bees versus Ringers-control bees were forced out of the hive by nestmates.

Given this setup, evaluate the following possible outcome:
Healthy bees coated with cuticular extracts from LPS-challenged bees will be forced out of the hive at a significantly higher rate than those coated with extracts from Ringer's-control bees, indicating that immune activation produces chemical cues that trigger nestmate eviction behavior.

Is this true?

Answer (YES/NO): YES